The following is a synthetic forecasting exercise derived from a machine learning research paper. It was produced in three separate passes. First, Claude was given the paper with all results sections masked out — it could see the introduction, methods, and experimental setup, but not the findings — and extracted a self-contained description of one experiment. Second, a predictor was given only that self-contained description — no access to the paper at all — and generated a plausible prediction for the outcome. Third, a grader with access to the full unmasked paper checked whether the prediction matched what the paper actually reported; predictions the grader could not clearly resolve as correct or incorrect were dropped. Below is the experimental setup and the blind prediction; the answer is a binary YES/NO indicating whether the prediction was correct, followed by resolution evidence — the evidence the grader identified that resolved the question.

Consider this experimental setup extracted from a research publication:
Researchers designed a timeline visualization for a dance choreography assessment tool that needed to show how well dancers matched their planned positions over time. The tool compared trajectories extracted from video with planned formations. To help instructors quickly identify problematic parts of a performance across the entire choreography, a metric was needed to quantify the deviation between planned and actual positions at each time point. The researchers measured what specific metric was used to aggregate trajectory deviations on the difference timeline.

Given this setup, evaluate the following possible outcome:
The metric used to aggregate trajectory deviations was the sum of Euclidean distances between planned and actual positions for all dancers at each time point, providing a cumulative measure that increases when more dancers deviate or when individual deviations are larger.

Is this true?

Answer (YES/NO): NO